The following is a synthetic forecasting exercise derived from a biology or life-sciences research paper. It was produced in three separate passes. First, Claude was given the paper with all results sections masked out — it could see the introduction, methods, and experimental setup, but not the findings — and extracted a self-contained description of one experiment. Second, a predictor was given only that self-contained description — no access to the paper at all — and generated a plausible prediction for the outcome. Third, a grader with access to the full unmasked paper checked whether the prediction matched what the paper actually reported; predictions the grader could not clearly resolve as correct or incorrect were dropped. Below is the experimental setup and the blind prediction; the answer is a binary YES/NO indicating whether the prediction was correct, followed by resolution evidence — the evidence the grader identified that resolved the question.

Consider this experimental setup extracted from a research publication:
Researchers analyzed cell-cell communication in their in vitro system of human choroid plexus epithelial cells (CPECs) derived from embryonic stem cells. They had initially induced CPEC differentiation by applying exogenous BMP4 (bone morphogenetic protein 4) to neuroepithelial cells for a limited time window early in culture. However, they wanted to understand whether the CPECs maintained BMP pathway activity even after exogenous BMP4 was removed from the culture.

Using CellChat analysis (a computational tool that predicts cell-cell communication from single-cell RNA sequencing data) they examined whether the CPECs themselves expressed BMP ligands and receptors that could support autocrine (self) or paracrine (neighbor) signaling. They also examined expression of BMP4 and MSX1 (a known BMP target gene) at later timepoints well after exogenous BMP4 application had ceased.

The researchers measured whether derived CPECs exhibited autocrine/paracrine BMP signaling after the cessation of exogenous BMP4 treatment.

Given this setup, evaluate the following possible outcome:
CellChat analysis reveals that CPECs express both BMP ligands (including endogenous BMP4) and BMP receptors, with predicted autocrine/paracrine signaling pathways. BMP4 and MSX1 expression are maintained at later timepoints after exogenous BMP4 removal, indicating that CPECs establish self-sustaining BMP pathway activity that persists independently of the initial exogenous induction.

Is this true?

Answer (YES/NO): YES